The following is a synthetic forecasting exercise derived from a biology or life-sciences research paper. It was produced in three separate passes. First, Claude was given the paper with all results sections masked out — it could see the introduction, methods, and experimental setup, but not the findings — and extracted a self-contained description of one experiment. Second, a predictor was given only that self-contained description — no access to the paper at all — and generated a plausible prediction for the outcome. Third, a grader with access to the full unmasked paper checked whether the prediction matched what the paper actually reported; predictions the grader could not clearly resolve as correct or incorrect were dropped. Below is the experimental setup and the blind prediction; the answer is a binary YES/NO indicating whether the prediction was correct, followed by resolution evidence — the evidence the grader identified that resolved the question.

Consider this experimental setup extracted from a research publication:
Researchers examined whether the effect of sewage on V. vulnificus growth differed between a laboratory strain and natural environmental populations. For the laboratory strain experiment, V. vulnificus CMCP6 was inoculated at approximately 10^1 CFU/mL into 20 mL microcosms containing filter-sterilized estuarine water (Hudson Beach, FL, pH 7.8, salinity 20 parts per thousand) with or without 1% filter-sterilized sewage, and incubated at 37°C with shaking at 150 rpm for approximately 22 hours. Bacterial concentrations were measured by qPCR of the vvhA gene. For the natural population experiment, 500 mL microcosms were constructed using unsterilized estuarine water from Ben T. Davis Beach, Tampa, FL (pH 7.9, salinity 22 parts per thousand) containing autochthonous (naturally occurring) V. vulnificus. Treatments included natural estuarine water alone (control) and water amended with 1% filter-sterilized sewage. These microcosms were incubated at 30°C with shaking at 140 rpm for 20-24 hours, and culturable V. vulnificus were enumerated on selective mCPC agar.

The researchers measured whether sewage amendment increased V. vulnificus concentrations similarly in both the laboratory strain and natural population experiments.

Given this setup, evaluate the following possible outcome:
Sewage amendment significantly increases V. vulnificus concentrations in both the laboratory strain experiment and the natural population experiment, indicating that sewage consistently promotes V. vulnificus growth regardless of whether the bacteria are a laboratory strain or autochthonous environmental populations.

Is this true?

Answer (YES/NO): YES